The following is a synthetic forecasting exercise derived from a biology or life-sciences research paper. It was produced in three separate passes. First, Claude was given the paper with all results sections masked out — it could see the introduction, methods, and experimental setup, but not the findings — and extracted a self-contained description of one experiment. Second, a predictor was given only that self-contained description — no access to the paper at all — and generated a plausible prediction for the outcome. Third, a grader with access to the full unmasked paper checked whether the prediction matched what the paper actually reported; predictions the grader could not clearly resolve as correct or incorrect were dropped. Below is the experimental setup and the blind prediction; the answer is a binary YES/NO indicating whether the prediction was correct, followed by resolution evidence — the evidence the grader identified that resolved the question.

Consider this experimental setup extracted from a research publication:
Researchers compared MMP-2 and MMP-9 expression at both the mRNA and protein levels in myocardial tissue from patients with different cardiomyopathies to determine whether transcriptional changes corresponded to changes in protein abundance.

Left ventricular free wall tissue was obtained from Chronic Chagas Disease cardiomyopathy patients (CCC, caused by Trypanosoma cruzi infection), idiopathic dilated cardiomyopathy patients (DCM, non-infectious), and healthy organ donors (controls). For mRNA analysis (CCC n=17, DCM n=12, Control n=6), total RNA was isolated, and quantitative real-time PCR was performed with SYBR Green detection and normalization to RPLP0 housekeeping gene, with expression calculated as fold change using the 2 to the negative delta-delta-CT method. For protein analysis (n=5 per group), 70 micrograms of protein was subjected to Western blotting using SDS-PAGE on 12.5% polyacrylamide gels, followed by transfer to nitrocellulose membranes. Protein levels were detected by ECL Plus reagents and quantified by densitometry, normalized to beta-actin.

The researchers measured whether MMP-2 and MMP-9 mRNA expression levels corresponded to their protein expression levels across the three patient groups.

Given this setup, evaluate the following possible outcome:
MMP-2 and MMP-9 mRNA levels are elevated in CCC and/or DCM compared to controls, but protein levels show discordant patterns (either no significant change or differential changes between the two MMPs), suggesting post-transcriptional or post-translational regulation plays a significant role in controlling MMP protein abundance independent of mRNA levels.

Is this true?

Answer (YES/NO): YES